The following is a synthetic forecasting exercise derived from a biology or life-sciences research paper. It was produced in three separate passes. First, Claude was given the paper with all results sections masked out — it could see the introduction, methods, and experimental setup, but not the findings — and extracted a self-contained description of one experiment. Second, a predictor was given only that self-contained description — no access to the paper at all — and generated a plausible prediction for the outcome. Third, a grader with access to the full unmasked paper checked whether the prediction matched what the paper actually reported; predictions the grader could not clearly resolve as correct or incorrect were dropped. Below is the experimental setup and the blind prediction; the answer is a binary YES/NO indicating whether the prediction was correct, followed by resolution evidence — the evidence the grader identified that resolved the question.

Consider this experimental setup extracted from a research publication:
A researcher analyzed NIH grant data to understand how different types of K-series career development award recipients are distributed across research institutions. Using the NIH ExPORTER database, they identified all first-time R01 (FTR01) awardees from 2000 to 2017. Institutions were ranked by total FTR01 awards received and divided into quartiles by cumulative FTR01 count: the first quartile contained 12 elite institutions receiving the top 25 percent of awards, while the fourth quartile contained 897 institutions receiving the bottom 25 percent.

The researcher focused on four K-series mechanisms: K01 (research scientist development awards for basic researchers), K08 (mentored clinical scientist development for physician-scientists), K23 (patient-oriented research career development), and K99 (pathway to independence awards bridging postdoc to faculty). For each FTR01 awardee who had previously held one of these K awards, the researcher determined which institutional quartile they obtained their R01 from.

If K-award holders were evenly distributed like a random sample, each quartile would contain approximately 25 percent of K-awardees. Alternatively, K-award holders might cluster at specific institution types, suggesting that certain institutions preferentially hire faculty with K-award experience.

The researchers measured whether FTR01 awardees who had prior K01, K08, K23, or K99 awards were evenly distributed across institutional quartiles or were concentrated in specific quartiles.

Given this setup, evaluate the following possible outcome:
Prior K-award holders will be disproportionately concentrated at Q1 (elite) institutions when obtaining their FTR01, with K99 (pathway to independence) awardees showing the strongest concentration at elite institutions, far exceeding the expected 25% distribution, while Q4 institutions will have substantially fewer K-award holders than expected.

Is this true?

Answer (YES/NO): NO